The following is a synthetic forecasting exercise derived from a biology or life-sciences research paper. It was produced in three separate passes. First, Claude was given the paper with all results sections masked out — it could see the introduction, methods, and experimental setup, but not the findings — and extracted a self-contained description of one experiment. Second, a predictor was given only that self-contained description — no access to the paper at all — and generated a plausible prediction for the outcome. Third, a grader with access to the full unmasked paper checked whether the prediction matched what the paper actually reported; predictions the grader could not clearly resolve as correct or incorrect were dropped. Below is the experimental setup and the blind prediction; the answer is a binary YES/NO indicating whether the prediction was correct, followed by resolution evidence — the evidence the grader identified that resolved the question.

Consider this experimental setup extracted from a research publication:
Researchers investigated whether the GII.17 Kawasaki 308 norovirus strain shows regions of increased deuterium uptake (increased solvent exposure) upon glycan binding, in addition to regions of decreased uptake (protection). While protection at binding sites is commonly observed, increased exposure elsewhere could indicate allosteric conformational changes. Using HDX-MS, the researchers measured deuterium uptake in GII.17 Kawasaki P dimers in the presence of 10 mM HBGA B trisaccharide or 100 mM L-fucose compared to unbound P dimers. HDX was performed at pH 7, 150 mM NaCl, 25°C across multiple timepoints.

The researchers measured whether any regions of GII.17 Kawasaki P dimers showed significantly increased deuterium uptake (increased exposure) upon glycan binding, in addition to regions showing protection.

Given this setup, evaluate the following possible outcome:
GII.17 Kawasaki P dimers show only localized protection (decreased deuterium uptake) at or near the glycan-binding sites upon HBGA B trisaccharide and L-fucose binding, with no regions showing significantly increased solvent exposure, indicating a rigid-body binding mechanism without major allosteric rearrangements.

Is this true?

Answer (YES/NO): NO